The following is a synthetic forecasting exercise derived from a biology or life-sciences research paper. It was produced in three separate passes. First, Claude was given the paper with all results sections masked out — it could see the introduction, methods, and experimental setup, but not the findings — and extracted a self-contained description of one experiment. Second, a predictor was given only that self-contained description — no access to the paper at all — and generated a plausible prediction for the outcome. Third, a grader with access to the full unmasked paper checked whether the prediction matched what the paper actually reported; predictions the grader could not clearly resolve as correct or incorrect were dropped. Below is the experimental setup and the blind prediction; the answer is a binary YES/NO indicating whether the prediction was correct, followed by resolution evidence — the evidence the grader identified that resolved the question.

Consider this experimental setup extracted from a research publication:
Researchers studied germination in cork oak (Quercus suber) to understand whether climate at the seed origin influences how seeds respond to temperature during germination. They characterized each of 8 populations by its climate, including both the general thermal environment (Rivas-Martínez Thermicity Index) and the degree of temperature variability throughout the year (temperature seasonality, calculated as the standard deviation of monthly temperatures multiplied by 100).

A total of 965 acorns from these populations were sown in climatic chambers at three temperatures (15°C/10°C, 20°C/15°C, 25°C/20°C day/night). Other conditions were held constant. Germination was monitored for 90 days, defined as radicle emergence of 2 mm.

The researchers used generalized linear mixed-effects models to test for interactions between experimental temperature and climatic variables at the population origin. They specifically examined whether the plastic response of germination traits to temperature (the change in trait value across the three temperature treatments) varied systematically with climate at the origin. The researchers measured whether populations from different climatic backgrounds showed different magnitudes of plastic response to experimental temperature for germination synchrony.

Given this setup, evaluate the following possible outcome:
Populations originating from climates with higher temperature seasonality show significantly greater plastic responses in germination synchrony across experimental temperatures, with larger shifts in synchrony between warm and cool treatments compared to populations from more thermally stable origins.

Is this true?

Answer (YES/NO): NO